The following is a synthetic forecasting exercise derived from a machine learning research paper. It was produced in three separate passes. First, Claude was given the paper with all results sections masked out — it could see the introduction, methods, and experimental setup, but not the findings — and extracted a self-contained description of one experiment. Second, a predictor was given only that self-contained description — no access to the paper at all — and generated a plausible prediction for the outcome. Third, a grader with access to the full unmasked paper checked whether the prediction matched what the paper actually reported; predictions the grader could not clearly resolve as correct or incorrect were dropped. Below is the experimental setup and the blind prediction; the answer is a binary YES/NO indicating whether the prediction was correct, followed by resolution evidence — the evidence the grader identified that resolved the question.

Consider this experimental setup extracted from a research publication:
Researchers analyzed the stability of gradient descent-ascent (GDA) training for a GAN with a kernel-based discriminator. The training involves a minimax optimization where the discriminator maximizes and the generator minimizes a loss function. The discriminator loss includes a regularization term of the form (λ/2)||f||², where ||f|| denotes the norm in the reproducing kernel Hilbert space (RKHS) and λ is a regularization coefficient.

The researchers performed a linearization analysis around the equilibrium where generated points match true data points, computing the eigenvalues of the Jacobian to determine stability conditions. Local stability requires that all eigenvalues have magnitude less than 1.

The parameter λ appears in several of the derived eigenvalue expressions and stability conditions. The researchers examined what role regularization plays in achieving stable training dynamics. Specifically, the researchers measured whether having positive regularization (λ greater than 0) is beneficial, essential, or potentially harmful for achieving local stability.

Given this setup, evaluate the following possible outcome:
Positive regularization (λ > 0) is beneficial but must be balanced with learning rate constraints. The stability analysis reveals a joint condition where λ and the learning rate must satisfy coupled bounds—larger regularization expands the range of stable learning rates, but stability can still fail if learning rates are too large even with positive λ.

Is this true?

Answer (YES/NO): NO